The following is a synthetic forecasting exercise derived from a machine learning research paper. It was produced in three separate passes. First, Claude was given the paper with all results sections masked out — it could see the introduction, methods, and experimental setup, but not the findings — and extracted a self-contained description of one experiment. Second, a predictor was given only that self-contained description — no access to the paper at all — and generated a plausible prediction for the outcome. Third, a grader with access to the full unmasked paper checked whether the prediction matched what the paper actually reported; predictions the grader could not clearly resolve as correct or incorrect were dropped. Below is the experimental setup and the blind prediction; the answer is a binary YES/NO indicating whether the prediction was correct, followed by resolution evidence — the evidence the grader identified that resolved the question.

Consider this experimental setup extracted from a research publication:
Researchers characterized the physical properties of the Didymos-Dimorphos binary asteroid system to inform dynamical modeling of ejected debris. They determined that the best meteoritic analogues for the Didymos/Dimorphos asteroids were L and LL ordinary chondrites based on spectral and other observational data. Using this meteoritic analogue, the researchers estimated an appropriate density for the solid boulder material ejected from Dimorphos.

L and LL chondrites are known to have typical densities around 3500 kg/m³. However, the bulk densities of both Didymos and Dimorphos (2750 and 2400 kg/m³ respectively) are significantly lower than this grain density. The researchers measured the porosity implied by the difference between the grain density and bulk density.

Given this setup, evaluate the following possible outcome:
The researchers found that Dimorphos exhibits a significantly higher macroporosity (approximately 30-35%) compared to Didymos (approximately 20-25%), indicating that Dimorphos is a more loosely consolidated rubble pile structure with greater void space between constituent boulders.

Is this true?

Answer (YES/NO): NO